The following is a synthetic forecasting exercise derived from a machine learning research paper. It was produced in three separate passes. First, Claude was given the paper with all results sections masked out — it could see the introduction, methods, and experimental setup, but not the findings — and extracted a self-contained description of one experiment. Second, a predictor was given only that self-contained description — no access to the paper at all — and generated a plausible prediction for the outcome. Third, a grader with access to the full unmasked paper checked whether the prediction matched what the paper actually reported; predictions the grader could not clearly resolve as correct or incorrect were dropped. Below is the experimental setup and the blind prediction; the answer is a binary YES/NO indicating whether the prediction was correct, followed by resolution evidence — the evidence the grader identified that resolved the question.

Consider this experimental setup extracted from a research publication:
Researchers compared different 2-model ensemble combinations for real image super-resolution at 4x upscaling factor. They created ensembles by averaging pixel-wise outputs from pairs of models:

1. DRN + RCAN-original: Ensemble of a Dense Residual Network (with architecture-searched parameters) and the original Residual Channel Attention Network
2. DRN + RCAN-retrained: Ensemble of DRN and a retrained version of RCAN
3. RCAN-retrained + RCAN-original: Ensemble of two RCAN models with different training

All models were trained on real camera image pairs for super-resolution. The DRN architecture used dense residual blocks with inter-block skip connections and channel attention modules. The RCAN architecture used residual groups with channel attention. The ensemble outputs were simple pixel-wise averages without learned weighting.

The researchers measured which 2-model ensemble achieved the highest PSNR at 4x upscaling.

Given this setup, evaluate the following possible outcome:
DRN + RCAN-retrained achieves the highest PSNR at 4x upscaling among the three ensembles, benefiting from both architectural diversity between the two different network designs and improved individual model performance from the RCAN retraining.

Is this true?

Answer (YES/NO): NO